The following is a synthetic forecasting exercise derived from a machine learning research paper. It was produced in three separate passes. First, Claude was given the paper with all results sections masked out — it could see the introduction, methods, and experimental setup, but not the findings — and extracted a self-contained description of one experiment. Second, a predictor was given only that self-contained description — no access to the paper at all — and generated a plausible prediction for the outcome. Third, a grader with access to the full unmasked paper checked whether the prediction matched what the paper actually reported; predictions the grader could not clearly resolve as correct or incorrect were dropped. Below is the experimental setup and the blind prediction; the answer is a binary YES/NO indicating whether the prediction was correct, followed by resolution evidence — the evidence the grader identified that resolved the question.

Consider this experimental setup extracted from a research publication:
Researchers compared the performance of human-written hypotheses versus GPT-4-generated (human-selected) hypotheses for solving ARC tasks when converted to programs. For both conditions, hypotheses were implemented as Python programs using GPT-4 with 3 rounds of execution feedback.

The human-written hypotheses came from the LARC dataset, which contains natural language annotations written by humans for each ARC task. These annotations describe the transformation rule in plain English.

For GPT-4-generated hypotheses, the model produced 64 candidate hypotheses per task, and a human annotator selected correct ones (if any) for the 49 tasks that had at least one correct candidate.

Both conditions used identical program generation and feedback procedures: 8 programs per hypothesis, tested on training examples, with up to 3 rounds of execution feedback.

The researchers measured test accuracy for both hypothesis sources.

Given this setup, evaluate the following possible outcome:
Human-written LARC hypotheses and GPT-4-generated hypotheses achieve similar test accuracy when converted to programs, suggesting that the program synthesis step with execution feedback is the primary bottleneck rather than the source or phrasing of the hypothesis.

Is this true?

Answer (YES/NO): NO